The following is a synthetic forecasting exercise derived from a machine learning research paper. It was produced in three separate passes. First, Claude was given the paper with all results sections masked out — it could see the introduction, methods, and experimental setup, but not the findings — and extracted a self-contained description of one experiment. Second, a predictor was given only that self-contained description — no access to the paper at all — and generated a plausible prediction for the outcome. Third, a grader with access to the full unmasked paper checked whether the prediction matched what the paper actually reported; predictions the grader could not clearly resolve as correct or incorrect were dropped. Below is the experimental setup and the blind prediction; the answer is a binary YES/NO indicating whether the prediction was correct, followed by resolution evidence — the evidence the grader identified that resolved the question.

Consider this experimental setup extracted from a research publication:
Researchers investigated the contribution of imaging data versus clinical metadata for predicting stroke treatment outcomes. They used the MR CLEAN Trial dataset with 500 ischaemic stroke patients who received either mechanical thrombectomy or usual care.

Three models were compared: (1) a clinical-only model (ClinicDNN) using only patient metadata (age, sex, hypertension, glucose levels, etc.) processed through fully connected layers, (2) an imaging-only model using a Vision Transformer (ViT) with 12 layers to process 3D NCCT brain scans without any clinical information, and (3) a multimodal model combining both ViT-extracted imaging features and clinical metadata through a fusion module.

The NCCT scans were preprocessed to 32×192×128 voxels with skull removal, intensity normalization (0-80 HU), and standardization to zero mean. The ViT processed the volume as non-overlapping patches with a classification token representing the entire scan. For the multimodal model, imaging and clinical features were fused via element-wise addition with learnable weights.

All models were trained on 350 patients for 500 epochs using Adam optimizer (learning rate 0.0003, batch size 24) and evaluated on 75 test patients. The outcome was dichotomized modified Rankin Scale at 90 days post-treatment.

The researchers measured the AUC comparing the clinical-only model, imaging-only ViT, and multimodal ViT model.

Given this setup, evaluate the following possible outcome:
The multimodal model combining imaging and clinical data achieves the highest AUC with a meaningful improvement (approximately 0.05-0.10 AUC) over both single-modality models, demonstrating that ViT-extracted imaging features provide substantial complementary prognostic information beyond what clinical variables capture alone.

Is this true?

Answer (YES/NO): NO